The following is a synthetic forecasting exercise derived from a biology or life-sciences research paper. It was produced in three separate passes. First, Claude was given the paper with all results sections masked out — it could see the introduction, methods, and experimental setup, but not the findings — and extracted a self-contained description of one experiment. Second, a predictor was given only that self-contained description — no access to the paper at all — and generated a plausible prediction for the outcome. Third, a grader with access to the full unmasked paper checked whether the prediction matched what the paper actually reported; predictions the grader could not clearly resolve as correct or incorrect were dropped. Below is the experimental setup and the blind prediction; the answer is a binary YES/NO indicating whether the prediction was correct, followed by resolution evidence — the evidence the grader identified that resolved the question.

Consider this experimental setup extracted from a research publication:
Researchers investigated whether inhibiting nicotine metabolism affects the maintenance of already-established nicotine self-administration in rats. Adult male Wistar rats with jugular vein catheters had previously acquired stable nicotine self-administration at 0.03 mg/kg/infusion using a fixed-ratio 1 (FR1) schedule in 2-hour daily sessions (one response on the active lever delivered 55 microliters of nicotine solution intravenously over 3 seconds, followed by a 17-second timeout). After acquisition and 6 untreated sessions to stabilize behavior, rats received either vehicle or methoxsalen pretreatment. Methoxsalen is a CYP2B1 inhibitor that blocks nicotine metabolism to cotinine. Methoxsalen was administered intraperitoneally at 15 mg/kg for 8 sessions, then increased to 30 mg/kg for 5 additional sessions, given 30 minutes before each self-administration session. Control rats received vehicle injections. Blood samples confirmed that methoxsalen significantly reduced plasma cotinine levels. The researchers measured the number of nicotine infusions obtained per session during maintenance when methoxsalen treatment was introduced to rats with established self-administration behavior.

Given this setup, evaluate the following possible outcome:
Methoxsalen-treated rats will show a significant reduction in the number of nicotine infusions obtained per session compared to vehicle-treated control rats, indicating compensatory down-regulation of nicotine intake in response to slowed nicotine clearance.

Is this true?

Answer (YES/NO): NO